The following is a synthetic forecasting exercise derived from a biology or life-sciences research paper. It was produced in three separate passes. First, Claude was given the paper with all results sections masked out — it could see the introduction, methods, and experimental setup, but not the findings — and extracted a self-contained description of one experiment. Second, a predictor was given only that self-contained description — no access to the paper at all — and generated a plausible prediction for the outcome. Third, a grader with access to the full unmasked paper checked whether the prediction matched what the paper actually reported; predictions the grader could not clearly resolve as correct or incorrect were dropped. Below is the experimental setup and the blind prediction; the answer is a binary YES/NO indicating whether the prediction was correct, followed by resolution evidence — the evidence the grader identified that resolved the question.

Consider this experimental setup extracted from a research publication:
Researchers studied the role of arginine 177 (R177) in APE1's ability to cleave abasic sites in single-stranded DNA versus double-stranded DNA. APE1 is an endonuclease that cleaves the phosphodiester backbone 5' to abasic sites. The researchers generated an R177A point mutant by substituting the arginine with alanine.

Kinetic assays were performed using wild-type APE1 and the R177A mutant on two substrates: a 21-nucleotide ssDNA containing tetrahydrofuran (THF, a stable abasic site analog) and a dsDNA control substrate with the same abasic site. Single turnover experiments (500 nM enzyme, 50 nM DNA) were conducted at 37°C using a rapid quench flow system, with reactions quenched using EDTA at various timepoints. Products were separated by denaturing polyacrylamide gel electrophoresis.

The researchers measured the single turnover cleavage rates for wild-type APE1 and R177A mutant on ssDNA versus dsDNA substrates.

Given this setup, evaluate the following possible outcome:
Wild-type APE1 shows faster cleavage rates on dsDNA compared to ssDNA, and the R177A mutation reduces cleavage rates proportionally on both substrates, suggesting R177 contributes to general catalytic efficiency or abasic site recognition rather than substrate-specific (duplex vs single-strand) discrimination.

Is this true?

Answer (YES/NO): NO